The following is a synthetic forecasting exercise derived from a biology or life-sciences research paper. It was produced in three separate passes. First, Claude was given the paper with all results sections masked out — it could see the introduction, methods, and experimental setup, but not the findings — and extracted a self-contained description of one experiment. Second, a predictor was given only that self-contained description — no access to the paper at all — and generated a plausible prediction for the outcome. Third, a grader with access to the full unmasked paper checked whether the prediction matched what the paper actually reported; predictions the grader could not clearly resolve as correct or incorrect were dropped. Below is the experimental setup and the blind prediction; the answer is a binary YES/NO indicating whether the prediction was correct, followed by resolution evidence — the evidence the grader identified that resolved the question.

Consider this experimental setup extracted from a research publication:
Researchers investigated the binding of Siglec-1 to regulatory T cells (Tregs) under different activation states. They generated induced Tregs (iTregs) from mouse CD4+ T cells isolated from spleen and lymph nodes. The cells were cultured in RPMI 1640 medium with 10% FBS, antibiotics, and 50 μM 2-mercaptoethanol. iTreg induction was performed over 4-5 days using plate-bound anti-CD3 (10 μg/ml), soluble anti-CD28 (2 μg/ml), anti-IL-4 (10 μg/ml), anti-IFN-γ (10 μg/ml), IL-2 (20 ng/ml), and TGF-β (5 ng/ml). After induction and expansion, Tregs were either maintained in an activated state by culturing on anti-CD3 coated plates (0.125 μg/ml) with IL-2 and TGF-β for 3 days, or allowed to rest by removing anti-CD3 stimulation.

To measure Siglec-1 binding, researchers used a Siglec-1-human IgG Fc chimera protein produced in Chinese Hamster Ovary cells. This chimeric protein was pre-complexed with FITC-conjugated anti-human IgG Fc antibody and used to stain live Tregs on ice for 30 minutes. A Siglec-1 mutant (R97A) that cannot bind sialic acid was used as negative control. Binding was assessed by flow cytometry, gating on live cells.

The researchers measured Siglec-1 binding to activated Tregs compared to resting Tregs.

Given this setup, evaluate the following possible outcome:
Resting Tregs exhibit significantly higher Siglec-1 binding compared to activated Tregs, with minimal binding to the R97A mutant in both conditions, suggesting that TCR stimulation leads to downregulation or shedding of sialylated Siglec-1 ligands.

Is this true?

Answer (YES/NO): NO